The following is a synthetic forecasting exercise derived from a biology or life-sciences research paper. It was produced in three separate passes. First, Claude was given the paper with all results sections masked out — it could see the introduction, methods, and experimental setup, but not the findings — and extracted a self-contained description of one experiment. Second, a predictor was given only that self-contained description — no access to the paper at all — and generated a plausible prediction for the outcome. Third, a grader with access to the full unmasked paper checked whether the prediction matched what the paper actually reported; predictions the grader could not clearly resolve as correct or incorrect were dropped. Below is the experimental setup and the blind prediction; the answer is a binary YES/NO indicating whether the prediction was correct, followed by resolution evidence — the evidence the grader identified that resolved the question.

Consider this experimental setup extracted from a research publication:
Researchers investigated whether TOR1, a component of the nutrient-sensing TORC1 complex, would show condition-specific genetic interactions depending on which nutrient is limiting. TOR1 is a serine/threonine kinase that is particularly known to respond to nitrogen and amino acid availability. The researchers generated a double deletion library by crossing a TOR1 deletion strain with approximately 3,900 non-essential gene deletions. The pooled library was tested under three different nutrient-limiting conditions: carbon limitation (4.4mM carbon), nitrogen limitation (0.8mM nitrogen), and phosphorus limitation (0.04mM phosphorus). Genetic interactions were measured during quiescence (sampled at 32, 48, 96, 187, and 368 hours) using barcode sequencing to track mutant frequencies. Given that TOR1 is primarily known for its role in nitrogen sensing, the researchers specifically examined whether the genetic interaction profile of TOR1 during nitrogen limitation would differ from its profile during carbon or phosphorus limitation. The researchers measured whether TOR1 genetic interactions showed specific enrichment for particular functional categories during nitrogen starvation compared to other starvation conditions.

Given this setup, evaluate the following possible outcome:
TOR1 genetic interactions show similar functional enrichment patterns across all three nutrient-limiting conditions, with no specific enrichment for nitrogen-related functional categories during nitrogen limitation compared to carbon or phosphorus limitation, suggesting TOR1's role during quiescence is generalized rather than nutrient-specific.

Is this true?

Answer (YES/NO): NO